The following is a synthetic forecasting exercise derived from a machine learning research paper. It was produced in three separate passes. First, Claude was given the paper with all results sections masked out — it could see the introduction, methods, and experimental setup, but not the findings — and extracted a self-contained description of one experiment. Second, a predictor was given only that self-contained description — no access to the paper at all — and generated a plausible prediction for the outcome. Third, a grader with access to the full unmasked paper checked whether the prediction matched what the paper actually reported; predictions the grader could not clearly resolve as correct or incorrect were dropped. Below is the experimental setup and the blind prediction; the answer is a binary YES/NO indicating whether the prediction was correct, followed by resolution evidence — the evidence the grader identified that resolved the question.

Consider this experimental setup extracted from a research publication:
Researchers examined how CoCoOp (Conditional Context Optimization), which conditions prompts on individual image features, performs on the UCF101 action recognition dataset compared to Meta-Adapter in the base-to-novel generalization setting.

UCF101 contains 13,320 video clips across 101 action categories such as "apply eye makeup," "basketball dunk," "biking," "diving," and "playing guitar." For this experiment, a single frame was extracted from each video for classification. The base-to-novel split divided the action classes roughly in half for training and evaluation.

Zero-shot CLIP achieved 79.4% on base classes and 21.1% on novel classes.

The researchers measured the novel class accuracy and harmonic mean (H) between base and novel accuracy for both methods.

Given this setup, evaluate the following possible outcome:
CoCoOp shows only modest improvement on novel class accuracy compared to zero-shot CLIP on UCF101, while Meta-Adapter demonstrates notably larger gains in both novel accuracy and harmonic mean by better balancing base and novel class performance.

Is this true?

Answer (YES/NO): NO